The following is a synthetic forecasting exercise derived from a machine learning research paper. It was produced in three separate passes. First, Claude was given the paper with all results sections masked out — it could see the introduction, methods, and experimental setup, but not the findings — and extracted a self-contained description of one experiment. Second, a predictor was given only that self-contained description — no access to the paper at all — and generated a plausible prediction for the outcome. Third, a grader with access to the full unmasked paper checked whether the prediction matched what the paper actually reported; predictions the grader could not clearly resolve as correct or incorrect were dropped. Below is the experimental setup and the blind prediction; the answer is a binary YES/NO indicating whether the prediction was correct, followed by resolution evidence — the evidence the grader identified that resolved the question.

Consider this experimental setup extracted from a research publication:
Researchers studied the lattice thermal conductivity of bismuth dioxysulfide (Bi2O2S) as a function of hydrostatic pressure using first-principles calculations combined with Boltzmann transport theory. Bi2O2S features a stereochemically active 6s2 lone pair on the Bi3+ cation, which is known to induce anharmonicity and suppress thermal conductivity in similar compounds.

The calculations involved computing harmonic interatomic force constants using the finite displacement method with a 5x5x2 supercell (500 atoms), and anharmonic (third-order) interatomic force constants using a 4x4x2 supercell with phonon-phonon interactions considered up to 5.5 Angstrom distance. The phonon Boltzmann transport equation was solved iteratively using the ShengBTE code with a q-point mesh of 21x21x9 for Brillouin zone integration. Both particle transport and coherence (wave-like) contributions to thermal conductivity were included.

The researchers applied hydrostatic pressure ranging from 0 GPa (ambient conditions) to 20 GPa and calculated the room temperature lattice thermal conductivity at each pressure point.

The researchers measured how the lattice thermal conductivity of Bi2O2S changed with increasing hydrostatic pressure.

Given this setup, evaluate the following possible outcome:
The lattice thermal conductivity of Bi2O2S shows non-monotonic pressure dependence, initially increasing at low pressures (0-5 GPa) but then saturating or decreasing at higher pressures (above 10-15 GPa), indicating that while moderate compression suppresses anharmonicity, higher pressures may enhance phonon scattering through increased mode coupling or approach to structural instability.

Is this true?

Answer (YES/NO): NO